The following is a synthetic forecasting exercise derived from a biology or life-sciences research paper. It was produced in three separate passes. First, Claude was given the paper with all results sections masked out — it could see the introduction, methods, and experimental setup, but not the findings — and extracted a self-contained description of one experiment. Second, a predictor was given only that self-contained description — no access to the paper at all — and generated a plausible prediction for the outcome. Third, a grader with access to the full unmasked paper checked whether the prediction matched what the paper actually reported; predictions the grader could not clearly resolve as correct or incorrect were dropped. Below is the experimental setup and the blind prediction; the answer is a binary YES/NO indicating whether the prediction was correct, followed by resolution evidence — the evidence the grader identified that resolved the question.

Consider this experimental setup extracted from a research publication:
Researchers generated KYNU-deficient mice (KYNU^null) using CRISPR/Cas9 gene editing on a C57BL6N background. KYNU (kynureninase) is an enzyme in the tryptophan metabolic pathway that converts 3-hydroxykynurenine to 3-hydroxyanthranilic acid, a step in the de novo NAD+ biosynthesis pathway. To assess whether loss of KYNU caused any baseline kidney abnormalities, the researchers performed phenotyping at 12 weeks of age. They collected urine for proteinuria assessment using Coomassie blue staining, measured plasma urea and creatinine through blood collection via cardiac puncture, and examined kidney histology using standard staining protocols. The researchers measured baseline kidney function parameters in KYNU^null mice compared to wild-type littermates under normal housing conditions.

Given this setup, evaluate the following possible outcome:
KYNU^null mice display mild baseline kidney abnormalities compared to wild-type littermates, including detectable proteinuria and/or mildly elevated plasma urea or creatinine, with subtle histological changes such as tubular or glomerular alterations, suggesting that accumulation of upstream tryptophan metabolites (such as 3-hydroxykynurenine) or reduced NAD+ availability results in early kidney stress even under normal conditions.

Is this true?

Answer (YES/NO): NO